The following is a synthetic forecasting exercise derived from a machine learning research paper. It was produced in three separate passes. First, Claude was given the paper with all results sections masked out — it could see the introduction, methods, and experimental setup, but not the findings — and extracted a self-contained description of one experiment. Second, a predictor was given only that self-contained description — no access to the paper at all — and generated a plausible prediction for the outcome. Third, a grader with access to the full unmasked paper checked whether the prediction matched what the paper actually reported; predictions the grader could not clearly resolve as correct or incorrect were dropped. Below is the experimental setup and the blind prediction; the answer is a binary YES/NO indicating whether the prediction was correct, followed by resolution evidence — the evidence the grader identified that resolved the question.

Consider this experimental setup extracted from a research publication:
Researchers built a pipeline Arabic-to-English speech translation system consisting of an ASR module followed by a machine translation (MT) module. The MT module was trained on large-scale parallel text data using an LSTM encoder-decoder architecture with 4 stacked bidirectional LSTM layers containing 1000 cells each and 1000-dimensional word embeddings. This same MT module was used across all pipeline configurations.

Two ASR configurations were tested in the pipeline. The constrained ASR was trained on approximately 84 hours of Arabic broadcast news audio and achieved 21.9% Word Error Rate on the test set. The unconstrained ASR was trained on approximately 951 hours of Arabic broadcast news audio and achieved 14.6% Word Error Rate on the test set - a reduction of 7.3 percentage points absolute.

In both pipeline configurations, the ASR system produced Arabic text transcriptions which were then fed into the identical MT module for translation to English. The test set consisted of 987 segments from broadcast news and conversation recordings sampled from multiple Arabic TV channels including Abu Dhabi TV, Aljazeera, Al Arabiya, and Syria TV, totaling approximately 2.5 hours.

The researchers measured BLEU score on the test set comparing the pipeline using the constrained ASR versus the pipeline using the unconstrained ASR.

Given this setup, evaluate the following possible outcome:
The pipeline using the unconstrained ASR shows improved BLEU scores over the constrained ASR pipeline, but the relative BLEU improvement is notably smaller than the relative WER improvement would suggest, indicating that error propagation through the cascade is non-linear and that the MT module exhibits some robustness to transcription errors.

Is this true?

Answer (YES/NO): NO